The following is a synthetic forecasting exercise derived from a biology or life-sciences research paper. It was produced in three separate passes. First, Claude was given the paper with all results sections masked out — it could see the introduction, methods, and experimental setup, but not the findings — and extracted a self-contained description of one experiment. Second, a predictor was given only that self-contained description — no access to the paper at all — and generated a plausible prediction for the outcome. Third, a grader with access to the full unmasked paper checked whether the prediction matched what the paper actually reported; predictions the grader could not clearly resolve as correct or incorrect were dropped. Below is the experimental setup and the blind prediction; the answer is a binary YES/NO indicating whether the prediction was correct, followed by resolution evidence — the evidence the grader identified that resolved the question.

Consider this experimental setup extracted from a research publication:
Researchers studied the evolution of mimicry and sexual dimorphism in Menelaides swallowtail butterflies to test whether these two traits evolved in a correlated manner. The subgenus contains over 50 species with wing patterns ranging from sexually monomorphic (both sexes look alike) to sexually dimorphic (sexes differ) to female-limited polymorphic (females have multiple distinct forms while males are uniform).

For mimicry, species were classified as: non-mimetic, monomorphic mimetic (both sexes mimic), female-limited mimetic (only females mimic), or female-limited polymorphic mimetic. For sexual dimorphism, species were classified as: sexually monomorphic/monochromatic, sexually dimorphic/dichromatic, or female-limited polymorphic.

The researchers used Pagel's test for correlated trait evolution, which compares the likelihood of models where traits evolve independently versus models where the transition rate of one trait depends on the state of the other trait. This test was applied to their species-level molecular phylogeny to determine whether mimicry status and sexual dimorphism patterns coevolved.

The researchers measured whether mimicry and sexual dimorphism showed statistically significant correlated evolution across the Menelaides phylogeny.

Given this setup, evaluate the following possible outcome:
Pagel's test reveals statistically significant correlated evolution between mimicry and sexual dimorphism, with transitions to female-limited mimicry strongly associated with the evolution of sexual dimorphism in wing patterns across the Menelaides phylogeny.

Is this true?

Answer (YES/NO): YES